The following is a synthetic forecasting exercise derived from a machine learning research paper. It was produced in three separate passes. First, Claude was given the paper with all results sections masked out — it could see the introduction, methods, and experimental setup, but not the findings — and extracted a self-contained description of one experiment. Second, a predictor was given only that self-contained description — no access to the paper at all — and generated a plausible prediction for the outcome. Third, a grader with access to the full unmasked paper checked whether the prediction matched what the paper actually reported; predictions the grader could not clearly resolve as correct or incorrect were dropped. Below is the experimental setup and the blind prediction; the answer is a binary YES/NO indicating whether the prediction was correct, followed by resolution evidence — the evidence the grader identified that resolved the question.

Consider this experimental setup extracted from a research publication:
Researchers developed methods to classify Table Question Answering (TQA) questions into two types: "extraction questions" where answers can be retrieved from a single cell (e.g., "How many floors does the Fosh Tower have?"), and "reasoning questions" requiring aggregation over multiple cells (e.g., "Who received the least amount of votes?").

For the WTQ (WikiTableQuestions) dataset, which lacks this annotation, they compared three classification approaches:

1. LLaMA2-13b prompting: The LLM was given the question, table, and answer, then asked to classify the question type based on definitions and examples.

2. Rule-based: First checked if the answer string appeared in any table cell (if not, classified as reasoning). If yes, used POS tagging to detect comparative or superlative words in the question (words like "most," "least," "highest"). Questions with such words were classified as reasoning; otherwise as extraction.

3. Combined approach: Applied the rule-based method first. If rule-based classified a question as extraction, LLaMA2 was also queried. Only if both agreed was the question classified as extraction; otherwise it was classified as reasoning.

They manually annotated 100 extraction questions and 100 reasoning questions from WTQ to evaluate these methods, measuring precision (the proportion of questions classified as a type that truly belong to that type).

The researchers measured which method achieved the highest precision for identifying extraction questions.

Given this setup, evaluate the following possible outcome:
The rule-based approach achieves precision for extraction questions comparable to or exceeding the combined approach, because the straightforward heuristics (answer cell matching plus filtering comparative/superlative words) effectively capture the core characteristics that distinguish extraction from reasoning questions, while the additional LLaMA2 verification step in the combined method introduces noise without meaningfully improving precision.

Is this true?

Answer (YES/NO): NO